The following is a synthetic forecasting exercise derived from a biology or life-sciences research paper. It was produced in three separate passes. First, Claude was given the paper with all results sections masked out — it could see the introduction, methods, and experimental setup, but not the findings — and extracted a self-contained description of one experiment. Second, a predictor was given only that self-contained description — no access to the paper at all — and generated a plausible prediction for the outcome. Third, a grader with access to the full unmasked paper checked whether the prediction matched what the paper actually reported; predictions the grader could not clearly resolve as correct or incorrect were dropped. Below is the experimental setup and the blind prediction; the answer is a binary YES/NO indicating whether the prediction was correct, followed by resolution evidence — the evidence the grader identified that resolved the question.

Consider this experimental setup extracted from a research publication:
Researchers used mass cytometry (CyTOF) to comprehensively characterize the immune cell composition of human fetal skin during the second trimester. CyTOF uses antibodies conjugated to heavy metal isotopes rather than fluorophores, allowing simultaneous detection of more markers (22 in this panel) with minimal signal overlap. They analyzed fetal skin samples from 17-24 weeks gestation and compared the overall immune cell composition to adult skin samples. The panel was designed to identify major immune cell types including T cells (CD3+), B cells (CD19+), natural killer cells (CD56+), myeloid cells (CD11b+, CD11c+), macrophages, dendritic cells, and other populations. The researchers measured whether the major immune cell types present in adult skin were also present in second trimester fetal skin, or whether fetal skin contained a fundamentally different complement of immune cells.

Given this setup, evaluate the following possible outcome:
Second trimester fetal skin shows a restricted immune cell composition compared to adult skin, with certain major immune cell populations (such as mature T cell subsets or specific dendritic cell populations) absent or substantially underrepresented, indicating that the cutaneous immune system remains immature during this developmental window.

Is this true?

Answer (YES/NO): NO